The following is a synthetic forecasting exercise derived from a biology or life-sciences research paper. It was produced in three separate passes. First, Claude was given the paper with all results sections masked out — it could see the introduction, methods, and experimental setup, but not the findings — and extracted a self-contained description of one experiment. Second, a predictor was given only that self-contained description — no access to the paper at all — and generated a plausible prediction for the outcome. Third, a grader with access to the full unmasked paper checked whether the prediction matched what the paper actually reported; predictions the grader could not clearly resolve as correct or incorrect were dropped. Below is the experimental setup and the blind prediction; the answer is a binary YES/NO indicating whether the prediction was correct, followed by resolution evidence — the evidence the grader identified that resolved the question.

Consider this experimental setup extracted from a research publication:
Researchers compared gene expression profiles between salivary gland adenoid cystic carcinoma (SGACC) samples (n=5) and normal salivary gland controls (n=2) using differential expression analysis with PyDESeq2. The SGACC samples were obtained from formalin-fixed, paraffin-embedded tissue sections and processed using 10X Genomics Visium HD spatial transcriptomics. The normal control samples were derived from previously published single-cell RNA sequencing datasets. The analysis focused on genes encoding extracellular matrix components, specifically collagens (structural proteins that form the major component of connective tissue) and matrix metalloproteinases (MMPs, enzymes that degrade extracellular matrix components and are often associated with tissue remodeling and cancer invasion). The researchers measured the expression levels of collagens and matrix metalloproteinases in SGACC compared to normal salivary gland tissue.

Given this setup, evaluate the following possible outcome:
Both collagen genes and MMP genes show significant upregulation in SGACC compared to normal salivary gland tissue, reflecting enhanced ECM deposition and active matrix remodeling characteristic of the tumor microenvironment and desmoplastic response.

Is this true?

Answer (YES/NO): YES